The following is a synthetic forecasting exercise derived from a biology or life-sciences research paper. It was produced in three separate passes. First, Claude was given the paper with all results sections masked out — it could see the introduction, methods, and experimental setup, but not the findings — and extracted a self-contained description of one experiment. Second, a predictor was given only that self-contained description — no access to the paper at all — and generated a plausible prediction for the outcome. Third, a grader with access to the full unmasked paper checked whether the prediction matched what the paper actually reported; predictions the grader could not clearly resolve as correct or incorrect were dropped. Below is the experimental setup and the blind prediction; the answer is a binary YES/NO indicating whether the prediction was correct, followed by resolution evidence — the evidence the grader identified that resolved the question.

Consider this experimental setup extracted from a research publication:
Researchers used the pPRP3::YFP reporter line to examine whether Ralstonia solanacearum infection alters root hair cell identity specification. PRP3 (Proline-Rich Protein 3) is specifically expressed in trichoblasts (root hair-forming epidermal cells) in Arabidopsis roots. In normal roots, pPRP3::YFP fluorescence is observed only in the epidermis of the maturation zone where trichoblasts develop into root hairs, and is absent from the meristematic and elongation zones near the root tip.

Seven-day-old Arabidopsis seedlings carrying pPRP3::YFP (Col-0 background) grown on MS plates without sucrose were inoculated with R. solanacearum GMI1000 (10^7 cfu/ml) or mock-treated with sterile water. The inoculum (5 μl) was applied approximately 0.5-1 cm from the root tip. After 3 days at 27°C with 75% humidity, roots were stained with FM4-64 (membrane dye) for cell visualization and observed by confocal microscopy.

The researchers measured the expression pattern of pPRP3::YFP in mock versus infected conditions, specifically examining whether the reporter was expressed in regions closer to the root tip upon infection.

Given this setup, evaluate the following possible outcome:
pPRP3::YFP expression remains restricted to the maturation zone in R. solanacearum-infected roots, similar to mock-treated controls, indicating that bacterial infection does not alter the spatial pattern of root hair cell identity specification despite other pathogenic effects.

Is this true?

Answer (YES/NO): NO